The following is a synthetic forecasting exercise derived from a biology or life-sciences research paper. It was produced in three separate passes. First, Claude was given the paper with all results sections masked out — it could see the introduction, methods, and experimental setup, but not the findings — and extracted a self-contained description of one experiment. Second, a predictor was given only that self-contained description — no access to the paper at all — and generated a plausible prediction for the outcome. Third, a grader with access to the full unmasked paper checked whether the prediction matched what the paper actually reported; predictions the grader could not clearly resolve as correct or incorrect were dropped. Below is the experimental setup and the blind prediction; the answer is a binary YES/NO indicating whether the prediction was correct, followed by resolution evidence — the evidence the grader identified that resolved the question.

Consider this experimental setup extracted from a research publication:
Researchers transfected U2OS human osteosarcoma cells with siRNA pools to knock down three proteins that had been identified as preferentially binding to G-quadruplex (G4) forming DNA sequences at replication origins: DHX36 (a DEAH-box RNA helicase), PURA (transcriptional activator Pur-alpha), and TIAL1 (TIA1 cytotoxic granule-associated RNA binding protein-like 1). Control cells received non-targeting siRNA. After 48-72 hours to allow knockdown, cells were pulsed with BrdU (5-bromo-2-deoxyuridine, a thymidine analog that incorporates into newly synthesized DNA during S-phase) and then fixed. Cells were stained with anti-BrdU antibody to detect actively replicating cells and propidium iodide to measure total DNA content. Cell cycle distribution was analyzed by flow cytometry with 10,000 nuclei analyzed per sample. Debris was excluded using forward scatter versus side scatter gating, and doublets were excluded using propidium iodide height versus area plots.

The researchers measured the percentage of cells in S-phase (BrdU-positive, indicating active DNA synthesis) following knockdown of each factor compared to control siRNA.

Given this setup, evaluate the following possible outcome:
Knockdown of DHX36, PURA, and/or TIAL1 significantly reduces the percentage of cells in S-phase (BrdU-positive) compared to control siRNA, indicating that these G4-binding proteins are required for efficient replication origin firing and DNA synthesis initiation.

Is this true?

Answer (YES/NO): YES